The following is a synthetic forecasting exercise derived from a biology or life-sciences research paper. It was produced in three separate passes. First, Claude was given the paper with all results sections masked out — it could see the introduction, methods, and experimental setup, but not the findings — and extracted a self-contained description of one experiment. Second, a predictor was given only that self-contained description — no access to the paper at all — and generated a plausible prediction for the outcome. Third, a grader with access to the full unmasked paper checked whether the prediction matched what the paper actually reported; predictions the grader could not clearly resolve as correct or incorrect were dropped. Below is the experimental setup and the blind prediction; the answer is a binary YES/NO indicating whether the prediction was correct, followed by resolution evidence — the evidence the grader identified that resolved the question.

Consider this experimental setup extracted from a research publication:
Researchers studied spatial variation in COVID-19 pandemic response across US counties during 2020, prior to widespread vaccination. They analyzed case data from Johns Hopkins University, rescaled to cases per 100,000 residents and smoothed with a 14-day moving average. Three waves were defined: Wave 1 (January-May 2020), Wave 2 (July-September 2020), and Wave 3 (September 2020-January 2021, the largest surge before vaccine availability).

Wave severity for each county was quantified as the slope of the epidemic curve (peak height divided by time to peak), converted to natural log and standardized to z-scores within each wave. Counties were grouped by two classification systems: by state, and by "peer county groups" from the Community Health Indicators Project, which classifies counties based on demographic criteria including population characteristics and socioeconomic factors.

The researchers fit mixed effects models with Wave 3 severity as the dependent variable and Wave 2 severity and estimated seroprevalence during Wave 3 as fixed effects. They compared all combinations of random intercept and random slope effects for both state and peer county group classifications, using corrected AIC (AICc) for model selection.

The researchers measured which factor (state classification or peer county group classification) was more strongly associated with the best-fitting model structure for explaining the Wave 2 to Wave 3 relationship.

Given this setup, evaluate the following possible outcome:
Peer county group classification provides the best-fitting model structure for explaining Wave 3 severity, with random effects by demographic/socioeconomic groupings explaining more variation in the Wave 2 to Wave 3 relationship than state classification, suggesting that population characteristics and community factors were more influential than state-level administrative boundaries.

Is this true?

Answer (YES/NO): NO